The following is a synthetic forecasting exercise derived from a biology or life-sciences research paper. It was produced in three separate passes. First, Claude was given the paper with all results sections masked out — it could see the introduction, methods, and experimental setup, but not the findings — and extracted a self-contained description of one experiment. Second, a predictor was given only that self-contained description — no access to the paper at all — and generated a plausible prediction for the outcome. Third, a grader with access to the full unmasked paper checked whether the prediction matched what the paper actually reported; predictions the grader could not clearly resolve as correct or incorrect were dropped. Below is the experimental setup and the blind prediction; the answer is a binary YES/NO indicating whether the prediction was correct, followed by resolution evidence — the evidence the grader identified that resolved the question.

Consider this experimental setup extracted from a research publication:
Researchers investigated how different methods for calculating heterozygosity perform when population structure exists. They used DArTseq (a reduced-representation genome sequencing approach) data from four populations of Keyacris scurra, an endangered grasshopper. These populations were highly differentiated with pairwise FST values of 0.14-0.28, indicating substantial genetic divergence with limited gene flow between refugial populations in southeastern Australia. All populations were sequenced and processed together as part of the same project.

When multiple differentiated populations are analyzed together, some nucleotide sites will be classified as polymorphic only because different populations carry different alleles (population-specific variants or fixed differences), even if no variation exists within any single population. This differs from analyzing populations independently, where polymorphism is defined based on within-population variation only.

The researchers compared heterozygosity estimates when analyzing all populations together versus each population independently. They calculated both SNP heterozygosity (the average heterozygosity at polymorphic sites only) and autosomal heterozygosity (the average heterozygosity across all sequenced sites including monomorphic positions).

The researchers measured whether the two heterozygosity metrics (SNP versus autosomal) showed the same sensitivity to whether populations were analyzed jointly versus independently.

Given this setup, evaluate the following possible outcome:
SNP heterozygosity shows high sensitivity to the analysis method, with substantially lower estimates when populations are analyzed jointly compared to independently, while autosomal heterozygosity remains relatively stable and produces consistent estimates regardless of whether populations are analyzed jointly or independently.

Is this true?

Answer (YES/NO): YES